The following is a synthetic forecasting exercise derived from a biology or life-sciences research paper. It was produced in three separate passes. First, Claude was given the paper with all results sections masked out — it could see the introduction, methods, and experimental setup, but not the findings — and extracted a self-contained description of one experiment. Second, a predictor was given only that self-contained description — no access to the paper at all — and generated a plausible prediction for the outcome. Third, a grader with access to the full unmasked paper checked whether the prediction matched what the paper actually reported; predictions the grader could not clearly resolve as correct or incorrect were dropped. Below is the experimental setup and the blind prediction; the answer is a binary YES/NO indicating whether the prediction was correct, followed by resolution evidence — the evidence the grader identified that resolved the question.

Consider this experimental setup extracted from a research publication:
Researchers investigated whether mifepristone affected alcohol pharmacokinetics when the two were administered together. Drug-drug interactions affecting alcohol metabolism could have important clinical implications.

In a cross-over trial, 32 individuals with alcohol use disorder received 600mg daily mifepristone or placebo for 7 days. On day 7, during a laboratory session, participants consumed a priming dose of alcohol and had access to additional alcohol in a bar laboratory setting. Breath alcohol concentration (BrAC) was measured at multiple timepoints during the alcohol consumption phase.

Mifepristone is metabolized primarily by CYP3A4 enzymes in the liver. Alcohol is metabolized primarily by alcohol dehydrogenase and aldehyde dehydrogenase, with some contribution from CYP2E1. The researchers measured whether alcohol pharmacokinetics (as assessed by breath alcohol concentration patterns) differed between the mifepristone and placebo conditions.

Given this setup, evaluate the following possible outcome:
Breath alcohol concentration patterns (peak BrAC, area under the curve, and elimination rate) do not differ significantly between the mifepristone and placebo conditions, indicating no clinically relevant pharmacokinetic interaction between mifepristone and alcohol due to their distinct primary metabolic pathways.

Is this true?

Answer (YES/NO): YES